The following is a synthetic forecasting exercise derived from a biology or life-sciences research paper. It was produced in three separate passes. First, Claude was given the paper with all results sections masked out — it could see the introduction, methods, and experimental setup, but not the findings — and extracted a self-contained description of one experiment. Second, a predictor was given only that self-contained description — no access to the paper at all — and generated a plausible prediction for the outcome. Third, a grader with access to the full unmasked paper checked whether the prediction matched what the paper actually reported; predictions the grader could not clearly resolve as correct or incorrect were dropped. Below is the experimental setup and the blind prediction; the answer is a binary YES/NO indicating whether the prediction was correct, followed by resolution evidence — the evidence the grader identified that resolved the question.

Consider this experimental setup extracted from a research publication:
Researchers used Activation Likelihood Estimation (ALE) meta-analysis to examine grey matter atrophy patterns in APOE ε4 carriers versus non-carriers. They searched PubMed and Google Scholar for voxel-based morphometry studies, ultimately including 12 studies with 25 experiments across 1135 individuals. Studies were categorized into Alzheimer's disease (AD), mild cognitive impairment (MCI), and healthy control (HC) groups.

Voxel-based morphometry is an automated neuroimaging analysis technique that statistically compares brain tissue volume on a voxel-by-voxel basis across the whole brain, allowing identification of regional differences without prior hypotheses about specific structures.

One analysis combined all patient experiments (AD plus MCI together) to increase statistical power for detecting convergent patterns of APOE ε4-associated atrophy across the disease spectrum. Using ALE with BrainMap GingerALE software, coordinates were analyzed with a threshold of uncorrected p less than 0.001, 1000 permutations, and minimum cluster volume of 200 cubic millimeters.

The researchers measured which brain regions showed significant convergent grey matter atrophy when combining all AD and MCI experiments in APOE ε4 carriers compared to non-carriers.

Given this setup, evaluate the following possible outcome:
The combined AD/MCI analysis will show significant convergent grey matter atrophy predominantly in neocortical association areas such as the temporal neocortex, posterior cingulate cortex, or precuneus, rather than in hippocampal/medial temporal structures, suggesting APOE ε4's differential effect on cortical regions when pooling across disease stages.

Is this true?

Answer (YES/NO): NO